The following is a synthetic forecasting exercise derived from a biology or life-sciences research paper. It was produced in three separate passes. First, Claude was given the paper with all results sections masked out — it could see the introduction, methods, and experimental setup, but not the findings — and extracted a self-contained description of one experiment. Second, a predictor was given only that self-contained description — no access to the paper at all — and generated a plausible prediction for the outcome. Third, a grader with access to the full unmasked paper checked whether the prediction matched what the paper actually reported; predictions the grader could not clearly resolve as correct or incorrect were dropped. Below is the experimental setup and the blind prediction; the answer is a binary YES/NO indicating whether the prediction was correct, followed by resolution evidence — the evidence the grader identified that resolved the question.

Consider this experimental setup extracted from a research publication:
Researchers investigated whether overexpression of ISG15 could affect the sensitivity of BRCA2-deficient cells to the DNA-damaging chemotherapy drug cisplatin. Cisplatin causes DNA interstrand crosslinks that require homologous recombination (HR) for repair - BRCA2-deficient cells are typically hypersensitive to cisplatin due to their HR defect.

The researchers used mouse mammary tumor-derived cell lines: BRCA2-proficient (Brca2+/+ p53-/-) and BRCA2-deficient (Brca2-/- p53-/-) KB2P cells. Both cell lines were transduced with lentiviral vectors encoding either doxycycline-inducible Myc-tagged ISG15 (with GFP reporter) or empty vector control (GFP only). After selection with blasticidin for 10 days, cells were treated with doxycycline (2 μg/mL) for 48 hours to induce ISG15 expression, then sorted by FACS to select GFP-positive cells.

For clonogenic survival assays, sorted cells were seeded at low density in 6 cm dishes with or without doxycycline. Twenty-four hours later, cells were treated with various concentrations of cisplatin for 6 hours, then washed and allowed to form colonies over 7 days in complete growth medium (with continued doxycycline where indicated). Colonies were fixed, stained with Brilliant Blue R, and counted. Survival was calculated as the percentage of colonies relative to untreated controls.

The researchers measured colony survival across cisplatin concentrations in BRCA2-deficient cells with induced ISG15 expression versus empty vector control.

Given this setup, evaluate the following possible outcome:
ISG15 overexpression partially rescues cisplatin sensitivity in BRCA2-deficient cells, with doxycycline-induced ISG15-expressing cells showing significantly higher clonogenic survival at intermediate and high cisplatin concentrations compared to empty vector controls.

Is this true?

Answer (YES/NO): YES